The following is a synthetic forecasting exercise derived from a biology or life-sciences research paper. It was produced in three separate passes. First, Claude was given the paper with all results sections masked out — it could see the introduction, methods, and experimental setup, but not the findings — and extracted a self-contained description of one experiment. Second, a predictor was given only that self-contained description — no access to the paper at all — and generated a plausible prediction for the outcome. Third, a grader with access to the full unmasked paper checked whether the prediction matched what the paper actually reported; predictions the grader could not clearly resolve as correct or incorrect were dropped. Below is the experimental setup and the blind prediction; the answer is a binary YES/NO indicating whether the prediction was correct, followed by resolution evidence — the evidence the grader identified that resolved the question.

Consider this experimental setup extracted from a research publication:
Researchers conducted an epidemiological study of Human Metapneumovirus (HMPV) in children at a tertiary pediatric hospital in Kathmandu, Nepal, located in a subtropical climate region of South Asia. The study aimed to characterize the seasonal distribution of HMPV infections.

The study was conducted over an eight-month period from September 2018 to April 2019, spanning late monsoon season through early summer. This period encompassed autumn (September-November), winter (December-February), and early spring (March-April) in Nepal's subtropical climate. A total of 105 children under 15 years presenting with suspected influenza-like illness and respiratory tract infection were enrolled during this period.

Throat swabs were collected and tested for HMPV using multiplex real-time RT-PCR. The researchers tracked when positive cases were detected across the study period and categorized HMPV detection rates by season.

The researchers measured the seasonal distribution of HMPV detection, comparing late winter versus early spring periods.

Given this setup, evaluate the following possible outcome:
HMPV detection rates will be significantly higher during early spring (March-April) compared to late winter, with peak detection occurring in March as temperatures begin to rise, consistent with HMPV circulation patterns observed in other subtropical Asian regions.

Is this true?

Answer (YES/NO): NO